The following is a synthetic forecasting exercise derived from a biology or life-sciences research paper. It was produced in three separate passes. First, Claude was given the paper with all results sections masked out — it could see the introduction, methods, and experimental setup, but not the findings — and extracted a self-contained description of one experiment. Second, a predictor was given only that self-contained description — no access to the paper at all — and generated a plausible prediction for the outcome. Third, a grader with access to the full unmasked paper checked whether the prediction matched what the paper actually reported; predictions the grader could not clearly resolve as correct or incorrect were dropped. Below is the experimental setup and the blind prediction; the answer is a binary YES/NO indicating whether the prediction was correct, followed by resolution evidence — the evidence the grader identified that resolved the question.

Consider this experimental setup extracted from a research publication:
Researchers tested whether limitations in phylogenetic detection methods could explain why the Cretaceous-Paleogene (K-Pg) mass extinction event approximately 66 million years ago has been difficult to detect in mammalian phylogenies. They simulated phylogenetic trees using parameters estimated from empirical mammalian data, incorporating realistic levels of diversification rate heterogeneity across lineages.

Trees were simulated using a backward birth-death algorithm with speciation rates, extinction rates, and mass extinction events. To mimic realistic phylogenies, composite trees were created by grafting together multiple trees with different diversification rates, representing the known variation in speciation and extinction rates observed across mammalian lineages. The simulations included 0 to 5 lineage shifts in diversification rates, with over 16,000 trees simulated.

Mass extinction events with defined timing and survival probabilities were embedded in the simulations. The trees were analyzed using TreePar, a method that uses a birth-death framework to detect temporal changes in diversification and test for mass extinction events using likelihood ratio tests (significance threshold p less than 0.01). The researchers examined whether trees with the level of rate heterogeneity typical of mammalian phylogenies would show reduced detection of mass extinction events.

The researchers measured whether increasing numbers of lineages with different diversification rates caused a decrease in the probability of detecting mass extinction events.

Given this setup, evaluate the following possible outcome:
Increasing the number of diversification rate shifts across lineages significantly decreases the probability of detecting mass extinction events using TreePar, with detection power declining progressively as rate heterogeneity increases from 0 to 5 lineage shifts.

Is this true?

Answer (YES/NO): NO